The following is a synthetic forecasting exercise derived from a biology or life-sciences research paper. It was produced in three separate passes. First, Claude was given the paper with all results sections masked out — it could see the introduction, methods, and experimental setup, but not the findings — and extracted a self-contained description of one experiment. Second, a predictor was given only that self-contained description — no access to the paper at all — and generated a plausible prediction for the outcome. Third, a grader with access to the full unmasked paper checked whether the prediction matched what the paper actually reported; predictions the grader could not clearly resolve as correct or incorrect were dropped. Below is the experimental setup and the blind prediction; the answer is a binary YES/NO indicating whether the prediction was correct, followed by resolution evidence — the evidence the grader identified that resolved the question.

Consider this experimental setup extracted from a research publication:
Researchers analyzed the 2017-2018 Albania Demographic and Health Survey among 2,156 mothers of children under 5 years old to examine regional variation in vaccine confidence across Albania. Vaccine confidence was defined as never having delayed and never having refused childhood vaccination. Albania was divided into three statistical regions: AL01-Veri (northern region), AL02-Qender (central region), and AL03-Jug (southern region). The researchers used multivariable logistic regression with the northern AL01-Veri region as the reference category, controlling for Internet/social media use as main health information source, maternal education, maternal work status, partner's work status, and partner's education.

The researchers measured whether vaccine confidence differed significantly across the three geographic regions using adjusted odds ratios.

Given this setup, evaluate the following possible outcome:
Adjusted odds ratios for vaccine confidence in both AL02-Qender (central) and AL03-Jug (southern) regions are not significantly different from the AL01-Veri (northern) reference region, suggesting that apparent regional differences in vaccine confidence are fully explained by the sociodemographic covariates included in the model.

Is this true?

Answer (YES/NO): NO